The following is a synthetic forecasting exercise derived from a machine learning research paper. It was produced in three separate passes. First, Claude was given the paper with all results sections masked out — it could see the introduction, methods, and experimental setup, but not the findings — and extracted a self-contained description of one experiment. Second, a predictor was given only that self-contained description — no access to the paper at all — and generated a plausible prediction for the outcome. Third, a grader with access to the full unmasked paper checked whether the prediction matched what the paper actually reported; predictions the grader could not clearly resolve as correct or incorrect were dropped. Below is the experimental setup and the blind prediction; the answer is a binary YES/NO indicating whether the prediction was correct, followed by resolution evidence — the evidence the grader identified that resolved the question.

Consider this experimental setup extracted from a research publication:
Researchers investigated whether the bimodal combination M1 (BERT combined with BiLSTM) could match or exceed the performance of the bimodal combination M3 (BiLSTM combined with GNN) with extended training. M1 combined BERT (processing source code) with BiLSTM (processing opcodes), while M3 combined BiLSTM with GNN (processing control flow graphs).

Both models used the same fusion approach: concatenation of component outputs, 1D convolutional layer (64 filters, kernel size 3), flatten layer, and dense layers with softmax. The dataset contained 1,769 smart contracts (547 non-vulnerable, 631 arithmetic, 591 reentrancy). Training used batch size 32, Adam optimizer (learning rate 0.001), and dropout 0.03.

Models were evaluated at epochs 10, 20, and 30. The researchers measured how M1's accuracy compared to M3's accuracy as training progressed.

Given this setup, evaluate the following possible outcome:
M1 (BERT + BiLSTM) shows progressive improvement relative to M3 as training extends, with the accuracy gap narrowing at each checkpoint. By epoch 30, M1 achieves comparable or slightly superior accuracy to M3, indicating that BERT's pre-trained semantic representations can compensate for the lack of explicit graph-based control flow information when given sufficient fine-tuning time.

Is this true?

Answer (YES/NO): NO